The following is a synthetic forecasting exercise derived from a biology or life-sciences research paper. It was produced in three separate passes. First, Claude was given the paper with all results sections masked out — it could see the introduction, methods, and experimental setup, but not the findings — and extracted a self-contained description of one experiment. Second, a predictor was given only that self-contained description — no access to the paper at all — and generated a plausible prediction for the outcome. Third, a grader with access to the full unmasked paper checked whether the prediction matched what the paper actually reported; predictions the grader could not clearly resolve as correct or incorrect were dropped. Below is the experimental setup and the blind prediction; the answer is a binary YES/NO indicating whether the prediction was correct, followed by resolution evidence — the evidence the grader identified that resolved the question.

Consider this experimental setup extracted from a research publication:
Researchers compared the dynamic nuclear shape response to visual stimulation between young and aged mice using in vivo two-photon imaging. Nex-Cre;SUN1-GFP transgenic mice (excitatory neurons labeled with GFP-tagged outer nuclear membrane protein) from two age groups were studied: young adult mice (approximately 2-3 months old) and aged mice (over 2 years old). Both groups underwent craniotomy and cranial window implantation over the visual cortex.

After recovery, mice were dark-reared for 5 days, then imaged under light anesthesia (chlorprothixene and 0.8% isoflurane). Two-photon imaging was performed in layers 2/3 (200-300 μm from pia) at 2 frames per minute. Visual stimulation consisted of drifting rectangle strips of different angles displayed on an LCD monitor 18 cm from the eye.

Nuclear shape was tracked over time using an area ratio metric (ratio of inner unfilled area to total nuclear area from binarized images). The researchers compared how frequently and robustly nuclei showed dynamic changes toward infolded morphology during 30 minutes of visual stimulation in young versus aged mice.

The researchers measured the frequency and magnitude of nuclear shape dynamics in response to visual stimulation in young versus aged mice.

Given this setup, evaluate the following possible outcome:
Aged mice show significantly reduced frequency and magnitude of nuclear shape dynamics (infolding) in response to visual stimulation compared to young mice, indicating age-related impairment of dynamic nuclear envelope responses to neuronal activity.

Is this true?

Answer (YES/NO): YES